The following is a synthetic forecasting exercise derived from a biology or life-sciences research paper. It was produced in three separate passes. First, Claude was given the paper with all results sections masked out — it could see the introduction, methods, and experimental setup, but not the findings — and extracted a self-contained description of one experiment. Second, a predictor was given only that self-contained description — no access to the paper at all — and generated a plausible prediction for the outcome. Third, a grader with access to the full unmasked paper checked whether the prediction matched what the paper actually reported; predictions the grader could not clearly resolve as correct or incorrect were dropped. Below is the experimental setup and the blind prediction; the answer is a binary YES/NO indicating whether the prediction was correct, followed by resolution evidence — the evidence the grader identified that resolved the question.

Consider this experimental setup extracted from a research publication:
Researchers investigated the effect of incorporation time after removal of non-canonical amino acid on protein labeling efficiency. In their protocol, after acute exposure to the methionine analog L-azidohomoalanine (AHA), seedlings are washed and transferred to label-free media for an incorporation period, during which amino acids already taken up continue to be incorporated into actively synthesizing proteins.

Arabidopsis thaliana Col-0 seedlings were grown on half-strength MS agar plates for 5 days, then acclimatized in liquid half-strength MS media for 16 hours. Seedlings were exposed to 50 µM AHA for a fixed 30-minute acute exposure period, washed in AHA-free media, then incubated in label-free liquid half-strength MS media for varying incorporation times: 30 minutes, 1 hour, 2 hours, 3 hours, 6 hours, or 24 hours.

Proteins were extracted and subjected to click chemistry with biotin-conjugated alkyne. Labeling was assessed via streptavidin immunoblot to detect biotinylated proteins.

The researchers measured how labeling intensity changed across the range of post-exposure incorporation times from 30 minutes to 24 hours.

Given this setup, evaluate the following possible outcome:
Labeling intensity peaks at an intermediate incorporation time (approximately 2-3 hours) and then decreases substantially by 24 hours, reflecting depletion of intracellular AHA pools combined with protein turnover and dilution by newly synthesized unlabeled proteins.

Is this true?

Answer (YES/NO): NO